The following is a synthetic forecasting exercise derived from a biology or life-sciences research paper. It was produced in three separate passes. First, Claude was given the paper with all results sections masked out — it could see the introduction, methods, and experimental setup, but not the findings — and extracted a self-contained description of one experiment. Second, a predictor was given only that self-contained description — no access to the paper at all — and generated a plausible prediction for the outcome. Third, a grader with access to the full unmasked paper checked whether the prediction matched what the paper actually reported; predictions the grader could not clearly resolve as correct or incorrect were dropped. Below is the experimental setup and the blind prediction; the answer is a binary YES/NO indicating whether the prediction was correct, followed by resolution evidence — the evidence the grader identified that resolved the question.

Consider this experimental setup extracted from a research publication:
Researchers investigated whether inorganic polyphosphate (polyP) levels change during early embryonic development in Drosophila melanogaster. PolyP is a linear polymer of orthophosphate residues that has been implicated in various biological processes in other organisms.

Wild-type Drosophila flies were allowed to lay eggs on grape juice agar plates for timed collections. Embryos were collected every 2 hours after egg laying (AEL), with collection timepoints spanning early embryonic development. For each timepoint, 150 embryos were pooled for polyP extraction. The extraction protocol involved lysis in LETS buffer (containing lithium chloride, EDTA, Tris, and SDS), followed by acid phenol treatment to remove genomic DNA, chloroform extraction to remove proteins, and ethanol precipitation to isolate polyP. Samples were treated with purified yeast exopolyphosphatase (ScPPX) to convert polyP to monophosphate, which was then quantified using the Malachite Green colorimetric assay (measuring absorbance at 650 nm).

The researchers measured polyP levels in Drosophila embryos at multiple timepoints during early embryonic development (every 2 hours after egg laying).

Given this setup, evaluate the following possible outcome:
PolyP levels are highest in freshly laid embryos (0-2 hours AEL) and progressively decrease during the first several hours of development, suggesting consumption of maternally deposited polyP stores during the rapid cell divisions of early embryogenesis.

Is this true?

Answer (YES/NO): NO